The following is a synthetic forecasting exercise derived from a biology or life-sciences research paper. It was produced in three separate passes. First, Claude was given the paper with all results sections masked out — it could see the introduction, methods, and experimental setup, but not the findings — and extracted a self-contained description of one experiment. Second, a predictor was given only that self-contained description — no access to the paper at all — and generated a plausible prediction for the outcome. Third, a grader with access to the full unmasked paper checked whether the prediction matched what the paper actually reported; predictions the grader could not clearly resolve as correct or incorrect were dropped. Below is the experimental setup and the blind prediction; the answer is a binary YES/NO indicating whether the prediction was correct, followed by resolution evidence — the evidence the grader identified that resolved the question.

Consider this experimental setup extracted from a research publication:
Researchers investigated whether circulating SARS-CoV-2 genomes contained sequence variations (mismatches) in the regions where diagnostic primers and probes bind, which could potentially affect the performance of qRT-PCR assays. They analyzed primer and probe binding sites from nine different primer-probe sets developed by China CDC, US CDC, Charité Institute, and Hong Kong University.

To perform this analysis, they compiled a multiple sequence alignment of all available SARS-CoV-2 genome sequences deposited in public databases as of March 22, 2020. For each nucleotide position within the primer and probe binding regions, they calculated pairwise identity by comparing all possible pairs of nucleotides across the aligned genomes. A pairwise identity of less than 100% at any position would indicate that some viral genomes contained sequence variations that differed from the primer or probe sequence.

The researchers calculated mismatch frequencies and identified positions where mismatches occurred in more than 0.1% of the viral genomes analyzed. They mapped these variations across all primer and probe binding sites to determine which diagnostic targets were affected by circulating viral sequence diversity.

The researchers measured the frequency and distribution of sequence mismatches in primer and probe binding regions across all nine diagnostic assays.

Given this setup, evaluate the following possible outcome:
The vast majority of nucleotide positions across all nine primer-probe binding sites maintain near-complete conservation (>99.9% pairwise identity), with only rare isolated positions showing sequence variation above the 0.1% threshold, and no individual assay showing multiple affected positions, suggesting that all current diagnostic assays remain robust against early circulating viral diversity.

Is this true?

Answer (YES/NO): NO